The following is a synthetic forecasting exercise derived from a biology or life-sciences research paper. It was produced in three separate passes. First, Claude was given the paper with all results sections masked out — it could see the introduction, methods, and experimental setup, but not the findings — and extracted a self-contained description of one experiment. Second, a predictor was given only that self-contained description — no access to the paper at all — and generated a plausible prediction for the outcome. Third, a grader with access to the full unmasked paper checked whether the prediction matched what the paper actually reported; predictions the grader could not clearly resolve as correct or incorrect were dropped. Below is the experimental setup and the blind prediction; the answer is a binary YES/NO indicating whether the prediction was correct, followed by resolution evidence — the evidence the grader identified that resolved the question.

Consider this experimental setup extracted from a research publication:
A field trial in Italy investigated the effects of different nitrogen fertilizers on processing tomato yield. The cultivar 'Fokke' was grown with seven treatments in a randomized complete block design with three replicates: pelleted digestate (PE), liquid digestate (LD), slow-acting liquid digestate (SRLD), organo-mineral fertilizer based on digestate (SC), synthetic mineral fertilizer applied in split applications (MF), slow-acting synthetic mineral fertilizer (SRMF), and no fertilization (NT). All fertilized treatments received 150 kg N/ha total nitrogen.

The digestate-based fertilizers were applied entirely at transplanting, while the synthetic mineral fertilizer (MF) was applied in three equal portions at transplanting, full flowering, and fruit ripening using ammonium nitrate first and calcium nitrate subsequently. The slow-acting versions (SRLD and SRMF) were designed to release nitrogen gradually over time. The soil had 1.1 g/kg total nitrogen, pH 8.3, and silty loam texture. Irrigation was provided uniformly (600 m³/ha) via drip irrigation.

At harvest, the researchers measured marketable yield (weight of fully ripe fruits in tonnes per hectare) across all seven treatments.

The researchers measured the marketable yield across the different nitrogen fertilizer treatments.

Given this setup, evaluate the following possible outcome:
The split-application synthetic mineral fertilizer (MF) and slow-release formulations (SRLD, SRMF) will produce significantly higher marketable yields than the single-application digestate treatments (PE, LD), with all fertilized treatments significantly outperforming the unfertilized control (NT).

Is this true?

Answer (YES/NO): NO